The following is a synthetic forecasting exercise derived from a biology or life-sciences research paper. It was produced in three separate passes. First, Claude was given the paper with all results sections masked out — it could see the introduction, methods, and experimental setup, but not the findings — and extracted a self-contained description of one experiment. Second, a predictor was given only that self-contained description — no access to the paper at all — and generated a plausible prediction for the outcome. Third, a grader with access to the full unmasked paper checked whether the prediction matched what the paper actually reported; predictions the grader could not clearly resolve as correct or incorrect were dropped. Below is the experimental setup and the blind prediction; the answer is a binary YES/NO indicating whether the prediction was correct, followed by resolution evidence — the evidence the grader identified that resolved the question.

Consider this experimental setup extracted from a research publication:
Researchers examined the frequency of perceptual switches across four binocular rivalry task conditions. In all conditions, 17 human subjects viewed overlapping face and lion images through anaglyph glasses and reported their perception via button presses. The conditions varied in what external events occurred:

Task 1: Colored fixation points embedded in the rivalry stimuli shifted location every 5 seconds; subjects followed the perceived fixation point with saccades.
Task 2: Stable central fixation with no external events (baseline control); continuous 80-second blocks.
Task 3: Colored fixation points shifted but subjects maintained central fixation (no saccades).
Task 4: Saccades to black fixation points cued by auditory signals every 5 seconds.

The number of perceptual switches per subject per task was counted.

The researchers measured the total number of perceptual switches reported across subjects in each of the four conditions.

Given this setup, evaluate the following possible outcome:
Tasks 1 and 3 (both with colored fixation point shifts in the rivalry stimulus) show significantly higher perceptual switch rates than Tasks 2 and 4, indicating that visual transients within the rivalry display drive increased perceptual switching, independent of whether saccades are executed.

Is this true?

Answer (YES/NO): NO